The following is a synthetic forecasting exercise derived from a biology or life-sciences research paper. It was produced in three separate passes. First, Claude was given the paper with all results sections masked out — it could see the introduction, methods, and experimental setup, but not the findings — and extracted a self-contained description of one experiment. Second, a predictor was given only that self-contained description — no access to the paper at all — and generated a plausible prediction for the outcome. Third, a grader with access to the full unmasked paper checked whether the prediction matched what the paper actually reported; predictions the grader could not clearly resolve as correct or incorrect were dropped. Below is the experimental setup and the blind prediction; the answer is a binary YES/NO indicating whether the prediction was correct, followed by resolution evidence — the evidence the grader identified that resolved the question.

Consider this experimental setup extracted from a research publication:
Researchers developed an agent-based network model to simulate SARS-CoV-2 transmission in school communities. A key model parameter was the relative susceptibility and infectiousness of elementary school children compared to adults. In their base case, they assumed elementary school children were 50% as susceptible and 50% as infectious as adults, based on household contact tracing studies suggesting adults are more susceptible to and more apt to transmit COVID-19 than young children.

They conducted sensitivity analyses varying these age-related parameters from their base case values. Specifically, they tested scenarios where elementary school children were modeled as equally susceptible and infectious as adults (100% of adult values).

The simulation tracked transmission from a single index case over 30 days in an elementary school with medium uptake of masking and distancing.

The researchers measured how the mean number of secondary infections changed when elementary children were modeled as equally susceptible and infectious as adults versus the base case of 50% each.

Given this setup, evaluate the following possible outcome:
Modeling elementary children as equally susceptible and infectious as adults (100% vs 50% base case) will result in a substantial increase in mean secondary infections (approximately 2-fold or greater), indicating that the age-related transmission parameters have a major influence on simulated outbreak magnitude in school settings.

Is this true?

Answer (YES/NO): YES